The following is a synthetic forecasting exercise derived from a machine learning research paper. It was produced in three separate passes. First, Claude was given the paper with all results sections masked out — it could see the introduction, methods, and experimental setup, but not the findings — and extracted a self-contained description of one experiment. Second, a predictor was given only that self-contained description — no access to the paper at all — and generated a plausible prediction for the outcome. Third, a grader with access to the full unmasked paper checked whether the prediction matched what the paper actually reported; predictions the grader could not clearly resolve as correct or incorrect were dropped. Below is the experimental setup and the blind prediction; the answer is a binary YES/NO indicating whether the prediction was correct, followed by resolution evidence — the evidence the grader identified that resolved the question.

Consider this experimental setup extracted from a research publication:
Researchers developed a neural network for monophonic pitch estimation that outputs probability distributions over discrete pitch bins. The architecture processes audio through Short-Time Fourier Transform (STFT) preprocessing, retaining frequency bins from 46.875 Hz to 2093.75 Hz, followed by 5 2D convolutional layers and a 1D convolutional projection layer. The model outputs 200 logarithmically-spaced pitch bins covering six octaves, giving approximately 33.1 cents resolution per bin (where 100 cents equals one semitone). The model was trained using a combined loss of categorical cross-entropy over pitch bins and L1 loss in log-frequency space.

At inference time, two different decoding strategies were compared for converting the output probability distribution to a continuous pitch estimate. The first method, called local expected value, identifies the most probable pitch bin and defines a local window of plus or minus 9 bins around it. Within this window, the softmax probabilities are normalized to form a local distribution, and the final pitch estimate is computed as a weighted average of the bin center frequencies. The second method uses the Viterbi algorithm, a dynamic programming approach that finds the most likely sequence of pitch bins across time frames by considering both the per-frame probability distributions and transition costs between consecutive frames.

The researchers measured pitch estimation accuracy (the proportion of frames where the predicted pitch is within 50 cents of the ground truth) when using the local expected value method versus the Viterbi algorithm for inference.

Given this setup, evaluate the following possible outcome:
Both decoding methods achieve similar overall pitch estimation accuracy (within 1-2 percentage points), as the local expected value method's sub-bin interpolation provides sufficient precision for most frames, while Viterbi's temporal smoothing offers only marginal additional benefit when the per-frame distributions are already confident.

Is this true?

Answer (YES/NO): YES